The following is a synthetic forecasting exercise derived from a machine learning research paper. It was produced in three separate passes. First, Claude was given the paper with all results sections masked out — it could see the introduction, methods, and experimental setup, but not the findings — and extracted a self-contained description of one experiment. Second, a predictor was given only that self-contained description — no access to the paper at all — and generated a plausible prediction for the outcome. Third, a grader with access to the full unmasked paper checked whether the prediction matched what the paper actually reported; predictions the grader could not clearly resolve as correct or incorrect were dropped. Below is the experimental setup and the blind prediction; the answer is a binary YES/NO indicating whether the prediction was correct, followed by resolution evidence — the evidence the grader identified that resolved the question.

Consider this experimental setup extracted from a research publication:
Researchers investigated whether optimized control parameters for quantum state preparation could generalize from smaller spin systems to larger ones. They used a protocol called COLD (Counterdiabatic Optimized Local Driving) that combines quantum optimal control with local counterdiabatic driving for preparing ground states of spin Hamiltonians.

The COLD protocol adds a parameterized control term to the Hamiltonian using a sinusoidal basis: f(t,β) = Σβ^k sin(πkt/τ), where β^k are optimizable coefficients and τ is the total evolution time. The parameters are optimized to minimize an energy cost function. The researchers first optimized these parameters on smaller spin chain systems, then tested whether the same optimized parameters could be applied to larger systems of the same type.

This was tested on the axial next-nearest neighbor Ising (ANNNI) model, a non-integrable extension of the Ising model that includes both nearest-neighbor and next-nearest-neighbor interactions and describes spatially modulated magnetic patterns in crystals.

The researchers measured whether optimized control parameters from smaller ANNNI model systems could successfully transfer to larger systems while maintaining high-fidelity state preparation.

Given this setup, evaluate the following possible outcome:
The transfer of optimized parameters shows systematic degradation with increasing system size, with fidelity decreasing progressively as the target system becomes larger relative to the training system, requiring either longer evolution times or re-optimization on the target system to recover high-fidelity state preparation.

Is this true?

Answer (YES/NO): NO